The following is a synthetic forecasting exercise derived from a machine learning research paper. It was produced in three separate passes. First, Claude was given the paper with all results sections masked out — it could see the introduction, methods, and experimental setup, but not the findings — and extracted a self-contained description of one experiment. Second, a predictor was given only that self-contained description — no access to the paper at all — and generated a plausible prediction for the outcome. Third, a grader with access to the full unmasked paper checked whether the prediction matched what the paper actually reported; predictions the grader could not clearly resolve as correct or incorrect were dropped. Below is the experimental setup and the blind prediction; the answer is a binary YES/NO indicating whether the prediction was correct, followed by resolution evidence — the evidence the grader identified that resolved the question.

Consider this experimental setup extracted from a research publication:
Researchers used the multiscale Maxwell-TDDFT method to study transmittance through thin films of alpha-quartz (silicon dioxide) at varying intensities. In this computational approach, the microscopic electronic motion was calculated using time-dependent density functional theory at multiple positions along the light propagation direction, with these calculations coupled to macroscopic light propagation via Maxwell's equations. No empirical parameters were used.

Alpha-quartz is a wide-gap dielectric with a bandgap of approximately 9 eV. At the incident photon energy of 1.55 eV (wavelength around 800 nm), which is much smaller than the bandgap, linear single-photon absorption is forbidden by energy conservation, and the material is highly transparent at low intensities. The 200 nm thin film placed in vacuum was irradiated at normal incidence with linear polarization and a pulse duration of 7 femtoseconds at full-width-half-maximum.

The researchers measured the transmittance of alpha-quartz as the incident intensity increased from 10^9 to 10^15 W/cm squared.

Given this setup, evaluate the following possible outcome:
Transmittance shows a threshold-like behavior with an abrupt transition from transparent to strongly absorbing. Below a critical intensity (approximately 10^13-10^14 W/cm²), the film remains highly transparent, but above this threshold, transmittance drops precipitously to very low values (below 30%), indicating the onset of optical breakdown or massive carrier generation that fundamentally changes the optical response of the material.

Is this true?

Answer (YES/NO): NO